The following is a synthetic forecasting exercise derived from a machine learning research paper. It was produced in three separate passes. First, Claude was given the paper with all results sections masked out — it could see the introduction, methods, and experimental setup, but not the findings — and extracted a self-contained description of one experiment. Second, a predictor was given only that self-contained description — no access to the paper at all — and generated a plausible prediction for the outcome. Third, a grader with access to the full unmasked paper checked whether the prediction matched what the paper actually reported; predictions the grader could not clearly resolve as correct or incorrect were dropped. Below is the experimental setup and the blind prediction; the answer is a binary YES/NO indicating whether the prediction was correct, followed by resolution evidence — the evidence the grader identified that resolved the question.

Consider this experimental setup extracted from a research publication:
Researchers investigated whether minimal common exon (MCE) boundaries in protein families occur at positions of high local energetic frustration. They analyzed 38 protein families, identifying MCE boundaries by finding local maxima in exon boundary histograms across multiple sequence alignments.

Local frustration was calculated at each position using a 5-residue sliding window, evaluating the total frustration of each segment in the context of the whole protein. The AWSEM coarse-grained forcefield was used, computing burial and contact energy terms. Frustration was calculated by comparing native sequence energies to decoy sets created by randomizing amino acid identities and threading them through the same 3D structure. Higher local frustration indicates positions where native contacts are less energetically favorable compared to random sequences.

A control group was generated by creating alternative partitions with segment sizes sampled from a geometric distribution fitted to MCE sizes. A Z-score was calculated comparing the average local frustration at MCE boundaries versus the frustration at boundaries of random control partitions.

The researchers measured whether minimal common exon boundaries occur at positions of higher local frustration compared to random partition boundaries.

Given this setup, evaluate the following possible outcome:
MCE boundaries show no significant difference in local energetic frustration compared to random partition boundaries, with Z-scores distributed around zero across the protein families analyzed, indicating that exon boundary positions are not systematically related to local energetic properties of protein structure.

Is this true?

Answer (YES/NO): NO